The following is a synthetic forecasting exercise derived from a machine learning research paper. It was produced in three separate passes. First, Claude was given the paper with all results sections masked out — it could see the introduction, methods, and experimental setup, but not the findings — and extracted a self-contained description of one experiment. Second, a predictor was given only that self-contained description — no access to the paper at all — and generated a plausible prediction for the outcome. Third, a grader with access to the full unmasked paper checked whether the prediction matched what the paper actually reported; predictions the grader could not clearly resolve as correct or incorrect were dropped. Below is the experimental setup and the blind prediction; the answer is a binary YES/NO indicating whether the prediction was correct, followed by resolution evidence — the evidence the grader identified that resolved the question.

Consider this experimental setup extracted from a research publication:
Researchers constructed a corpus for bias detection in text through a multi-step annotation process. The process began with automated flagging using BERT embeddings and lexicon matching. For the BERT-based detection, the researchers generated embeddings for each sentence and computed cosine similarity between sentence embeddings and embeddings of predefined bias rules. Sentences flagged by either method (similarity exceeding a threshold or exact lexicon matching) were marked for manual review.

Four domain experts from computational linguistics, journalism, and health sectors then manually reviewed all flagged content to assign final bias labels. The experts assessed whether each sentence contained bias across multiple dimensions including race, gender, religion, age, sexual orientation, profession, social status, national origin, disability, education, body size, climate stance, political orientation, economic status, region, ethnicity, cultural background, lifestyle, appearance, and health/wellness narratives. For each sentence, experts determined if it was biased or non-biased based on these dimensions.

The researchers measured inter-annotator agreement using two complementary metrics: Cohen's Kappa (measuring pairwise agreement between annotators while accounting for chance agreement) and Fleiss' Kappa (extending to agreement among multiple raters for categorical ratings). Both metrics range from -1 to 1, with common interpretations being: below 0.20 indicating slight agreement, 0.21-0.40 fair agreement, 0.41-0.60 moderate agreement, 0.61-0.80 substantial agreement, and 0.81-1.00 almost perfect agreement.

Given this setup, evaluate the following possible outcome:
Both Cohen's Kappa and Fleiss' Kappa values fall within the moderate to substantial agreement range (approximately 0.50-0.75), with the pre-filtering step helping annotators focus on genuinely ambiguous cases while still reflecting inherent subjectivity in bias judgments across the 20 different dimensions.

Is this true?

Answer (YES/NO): YES